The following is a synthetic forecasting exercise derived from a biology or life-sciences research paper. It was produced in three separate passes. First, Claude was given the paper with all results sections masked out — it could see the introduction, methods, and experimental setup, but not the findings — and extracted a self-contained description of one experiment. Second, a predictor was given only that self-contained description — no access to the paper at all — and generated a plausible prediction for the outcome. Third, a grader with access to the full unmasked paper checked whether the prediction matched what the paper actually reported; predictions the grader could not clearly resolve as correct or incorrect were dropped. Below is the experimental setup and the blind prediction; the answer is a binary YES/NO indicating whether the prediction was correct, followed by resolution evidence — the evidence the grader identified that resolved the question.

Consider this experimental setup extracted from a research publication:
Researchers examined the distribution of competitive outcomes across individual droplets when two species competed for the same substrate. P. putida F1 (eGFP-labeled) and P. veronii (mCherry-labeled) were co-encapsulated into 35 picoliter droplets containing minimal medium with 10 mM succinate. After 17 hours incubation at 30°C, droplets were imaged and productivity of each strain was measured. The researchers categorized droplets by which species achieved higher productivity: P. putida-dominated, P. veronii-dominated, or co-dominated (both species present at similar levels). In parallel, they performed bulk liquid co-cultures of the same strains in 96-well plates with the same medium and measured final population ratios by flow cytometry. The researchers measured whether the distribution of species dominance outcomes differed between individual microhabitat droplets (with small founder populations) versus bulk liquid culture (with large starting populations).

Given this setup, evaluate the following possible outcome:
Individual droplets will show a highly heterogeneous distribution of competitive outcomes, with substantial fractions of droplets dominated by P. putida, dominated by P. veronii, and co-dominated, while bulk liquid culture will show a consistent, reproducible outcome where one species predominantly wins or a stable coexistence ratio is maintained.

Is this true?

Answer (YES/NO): YES